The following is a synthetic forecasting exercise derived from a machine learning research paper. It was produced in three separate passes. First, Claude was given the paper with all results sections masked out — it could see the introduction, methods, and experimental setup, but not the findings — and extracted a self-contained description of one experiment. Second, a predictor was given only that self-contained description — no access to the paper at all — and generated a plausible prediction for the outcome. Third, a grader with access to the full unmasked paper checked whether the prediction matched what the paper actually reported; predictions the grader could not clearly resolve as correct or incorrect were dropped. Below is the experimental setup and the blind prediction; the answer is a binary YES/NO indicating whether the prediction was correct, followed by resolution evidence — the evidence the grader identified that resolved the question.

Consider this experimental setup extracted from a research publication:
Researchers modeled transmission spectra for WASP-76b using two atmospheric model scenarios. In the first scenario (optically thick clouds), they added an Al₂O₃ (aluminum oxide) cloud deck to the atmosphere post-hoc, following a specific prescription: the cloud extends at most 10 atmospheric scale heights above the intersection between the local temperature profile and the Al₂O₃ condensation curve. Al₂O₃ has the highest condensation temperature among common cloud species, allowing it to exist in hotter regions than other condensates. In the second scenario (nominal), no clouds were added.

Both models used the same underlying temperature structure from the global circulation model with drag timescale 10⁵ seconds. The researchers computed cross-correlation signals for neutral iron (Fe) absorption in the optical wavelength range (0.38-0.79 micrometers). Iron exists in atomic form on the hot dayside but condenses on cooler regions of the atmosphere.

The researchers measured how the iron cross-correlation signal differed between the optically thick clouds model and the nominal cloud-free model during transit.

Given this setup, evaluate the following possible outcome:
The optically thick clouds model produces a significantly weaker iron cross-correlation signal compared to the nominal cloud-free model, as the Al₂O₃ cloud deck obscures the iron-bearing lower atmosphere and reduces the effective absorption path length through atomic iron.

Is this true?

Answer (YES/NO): NO